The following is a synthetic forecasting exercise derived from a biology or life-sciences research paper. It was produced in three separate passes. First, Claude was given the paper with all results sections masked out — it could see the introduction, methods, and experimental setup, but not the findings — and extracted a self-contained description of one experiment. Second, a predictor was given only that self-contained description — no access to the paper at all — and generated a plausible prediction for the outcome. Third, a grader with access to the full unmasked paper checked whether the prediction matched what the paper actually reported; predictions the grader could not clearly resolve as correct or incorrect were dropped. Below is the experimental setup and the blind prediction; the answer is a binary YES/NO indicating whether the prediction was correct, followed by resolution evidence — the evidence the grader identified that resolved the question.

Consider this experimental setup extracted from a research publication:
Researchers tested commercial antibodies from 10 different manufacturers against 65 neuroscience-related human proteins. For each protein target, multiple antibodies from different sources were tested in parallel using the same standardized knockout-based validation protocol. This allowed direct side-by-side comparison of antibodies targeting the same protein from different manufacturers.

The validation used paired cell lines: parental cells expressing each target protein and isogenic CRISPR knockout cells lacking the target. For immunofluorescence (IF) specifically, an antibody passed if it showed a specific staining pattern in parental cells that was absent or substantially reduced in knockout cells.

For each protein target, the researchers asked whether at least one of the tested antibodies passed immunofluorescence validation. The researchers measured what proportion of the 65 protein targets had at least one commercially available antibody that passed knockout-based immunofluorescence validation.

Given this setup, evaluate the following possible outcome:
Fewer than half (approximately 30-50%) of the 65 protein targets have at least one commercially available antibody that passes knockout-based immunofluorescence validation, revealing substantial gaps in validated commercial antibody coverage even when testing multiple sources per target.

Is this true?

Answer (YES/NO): NO